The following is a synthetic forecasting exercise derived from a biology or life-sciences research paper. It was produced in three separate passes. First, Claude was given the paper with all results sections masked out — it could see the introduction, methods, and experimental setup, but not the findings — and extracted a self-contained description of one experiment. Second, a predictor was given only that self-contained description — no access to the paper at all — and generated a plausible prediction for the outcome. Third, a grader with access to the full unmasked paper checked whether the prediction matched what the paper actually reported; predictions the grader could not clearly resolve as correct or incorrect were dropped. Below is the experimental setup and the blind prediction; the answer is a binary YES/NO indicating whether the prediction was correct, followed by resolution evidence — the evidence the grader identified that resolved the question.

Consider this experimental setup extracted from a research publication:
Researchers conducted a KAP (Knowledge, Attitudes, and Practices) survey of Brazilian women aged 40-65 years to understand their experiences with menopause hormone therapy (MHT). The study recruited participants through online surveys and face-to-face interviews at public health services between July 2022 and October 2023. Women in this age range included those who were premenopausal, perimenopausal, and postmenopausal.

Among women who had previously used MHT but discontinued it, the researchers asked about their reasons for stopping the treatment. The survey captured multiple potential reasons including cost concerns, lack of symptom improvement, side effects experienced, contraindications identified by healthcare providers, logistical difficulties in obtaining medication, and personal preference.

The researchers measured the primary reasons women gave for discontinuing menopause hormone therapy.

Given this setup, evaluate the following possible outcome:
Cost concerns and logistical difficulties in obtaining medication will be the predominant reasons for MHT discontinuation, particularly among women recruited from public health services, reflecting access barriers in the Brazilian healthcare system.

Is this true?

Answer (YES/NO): NO